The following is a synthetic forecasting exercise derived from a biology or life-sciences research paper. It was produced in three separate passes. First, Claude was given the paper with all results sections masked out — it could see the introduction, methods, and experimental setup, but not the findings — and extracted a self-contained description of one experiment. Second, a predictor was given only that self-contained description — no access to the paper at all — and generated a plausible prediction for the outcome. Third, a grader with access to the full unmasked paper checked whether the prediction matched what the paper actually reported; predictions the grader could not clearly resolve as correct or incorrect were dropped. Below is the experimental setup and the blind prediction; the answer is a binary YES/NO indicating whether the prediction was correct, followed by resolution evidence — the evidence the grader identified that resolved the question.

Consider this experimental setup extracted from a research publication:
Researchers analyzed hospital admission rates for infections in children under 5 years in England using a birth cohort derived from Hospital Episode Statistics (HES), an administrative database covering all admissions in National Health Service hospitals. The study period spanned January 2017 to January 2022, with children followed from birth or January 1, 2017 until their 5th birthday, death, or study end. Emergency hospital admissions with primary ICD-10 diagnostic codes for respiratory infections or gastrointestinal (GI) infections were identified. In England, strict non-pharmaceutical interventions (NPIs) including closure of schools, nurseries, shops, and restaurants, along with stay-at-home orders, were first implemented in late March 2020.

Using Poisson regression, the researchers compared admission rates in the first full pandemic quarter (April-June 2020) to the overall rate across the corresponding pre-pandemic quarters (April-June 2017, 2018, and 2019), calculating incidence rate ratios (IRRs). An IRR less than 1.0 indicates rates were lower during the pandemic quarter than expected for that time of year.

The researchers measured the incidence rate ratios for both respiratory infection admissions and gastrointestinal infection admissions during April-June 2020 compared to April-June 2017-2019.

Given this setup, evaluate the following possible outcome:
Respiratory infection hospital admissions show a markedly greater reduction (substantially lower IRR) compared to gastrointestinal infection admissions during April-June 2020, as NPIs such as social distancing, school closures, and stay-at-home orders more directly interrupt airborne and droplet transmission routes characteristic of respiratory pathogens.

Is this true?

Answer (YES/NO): YES